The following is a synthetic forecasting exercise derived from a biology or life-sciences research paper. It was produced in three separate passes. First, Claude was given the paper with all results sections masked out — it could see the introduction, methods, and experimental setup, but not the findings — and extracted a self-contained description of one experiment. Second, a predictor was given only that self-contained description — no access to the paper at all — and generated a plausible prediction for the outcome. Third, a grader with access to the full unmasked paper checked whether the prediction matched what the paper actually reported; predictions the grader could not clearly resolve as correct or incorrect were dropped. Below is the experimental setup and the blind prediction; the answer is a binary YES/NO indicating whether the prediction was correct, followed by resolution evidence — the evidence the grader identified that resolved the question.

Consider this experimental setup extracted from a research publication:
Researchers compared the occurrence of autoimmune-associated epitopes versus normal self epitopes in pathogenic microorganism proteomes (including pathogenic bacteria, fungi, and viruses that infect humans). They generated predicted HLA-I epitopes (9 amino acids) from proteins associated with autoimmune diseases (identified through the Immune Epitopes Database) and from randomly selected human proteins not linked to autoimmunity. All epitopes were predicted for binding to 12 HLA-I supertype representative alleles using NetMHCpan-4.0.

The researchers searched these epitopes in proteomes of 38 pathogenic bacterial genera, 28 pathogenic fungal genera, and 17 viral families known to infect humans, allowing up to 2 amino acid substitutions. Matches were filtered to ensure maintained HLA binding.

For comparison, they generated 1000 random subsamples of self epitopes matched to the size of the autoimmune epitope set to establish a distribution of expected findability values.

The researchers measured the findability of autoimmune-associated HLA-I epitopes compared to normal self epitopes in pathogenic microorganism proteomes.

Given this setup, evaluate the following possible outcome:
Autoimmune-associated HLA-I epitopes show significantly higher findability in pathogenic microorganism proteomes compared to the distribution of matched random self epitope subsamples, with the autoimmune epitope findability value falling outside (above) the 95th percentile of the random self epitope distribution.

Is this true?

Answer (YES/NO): NO